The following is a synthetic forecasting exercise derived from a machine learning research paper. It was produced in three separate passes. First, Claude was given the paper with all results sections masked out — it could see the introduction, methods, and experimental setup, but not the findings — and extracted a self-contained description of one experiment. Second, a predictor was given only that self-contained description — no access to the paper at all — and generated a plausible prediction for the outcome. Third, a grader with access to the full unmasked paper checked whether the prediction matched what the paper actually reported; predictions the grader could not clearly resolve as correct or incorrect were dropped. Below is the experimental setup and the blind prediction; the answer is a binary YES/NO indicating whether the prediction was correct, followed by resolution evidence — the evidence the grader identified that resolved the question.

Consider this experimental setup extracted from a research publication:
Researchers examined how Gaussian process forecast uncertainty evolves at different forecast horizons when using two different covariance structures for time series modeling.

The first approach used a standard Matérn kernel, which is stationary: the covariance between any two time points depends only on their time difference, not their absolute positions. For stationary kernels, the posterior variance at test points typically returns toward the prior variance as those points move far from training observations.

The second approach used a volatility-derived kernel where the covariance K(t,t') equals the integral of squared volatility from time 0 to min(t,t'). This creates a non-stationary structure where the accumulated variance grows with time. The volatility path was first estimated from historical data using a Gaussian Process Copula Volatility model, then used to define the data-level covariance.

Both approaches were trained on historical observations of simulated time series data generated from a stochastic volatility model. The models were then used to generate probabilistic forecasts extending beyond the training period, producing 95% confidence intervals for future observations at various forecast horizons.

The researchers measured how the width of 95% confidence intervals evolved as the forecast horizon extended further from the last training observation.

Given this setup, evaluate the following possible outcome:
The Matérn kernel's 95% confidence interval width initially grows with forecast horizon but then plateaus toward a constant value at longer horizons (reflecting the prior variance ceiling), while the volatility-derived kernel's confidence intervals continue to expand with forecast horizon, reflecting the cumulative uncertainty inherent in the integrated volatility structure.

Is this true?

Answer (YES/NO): YES